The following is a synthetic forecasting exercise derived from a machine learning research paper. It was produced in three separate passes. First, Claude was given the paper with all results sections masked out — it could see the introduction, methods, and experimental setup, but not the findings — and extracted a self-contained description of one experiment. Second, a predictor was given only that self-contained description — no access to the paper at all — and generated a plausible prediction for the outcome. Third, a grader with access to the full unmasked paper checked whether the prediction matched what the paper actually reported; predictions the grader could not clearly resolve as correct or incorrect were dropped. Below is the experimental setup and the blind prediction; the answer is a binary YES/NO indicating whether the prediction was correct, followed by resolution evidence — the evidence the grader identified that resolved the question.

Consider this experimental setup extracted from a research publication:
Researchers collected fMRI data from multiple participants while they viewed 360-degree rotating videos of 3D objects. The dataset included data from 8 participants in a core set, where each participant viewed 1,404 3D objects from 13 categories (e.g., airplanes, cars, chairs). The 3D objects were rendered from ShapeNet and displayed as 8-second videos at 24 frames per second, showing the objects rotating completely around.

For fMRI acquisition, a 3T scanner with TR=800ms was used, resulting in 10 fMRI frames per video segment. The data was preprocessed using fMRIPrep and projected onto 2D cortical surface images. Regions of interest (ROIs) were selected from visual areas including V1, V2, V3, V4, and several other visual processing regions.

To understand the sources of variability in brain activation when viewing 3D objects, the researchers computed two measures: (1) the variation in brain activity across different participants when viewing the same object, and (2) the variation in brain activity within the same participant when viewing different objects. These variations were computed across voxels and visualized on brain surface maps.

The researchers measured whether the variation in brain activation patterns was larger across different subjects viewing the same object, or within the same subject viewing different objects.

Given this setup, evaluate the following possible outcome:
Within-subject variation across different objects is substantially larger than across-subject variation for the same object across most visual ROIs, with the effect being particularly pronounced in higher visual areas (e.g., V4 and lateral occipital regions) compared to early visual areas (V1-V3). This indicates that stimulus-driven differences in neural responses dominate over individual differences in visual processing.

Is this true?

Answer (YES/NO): NO